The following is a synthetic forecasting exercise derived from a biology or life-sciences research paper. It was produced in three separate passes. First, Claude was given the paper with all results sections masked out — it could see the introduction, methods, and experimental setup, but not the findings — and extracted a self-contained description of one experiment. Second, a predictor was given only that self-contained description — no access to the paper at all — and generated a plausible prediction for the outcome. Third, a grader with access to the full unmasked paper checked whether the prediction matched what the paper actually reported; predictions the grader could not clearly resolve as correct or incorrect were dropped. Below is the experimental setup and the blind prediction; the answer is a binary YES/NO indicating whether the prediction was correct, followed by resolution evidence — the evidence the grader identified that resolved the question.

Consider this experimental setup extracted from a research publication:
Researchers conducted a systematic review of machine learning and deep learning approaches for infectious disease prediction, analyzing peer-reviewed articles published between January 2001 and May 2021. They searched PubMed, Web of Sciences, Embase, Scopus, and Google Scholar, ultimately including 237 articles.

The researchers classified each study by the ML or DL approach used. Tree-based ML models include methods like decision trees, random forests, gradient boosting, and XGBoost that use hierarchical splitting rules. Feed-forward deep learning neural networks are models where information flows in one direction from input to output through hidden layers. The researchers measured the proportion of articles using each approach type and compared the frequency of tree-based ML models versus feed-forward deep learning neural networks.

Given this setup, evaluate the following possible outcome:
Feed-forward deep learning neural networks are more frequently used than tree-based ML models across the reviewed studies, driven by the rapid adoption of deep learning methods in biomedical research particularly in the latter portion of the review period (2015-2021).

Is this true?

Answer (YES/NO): NO